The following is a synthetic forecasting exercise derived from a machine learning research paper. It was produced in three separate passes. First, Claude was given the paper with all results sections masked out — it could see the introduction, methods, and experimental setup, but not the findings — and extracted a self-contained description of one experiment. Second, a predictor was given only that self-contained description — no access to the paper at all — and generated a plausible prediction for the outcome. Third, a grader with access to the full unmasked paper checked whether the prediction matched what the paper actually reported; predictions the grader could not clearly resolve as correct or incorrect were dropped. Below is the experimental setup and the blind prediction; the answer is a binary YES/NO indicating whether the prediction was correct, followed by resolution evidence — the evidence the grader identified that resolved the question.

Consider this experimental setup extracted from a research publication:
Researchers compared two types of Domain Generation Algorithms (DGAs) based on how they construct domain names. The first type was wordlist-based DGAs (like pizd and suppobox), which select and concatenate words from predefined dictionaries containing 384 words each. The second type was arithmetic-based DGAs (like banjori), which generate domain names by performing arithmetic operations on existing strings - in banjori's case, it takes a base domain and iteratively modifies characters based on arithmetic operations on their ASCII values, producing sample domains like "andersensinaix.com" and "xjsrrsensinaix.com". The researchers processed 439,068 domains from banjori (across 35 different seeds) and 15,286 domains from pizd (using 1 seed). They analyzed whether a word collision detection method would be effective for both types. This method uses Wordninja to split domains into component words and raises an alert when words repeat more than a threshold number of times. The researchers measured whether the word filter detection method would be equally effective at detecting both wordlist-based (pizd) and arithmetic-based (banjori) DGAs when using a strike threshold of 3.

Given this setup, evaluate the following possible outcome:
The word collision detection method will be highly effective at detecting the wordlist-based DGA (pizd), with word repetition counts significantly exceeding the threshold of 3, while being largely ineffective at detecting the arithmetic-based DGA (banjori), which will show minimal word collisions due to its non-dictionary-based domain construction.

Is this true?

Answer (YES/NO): NO